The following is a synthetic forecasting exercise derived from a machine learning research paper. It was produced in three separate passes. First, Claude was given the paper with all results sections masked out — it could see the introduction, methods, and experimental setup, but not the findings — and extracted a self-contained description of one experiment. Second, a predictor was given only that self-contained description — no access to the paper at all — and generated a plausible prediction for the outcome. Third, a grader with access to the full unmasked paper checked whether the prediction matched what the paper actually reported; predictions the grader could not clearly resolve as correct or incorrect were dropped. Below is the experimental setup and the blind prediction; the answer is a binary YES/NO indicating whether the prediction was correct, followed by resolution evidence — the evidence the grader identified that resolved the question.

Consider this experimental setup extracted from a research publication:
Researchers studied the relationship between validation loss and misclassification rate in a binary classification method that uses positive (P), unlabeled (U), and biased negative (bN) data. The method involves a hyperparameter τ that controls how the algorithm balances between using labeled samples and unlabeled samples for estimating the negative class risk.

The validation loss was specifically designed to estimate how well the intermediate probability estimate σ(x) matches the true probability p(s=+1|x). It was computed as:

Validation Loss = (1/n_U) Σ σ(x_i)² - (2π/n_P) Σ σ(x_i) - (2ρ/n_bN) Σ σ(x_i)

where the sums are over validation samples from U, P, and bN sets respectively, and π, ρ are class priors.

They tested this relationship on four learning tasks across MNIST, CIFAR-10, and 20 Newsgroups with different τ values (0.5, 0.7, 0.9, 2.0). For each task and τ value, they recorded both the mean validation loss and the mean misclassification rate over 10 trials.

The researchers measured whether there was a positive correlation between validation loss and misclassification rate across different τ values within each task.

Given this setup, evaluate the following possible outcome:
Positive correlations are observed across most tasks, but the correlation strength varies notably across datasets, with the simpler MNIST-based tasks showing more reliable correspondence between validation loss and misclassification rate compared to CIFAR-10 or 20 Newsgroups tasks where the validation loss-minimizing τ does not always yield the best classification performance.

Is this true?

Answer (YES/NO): NO